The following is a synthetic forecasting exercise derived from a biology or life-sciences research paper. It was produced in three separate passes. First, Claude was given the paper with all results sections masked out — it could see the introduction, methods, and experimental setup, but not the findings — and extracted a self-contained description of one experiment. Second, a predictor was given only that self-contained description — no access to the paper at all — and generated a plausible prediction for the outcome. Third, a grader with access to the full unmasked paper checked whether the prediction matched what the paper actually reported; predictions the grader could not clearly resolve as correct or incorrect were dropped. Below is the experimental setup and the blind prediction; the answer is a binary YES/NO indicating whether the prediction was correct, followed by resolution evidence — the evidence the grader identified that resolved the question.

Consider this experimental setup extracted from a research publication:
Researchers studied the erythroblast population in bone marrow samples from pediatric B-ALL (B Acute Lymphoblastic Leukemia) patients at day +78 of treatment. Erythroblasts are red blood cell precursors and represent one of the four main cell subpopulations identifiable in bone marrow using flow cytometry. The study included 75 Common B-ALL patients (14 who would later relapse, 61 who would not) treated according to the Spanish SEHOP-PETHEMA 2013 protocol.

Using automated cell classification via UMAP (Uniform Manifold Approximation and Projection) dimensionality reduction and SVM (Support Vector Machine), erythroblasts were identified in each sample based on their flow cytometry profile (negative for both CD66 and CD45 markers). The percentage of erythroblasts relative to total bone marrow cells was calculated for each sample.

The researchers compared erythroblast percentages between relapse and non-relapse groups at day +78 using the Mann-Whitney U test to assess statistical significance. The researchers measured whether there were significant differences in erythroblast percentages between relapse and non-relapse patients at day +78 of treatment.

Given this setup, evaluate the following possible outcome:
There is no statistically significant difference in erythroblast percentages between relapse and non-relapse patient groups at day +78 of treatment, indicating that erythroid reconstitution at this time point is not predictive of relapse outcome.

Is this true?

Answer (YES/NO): NO